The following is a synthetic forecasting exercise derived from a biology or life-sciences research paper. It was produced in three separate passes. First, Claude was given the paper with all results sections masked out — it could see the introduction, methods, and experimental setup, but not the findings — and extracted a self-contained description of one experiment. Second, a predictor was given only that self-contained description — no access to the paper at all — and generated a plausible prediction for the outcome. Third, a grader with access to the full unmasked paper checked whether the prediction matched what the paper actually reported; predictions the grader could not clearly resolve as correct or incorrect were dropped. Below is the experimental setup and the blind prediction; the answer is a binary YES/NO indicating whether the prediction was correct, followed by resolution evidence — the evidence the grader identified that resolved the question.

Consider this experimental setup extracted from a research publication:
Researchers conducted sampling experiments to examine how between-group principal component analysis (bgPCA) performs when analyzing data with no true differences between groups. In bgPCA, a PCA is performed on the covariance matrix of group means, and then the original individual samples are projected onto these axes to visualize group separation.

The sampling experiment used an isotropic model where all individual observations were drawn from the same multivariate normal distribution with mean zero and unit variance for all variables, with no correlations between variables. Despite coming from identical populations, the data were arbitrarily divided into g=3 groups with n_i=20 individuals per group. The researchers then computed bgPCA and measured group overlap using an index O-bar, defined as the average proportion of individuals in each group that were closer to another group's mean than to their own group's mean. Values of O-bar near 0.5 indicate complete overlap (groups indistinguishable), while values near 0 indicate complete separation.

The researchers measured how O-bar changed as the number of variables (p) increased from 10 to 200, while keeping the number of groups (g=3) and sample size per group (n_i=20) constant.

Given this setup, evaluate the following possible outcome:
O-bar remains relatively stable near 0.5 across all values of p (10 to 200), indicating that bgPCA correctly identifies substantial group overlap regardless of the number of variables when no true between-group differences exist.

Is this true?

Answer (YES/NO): NO